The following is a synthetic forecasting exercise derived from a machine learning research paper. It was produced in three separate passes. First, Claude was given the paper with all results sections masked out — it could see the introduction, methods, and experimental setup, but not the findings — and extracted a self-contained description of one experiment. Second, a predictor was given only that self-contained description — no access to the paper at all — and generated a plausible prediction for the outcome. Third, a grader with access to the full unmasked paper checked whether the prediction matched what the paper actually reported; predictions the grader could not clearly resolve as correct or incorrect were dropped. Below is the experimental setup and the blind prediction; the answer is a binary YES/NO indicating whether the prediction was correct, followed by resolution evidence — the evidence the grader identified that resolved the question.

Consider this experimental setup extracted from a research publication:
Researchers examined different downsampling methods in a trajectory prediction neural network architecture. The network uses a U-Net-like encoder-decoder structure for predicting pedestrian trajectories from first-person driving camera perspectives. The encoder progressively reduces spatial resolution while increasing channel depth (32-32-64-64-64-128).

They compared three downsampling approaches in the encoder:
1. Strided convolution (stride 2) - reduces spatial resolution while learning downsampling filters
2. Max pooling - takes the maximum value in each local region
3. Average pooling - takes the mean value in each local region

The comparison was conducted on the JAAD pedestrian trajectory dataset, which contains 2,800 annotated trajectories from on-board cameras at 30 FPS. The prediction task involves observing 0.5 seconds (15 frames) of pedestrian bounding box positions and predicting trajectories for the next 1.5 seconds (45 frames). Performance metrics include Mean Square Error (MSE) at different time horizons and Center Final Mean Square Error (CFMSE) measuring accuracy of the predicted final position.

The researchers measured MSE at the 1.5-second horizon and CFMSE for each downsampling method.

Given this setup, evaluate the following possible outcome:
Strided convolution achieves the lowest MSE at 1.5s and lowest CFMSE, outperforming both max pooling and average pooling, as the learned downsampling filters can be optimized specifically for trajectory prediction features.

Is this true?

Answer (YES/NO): YES